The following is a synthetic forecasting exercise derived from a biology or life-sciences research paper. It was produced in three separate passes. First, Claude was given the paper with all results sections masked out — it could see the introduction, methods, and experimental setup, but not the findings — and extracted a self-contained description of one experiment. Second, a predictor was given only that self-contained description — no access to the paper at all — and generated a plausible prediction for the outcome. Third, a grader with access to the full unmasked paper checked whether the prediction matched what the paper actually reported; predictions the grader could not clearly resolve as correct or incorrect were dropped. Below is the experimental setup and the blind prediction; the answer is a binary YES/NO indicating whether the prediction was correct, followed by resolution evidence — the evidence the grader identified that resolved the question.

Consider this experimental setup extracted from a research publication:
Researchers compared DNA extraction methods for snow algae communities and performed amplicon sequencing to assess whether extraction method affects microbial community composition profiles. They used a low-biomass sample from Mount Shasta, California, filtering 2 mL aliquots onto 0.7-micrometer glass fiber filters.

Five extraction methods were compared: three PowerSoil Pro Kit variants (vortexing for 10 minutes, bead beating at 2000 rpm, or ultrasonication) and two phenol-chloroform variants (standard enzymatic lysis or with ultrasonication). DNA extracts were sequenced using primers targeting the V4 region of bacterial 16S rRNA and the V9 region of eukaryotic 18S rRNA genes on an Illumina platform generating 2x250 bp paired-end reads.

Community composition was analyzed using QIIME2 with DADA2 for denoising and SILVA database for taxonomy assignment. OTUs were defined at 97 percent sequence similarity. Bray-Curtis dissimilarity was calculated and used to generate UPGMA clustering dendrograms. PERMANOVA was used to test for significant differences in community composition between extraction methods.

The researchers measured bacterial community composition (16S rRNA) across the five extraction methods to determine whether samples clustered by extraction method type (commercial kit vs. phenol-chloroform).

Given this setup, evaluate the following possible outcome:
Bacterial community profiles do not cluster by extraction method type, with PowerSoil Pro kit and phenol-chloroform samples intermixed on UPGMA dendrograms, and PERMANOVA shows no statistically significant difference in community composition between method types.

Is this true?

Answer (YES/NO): NO